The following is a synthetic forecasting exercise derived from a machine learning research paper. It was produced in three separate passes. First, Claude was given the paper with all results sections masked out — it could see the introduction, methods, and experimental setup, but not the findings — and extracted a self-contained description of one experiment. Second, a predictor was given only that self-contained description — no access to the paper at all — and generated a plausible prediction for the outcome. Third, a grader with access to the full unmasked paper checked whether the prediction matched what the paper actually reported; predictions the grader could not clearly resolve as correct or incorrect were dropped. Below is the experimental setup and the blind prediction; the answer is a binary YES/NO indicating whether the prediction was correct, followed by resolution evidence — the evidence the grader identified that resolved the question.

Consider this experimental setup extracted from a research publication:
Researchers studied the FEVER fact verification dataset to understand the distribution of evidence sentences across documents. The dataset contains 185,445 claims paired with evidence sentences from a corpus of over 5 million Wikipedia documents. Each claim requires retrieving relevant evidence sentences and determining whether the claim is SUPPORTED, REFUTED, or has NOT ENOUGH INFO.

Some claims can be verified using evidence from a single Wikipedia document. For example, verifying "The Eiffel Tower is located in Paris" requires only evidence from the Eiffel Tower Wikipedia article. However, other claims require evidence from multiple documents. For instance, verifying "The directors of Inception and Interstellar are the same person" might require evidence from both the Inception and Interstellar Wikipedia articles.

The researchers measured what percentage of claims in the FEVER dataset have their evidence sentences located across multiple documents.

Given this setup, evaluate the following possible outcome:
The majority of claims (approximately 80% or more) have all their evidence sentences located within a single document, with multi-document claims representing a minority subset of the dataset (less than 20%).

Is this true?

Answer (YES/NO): YES